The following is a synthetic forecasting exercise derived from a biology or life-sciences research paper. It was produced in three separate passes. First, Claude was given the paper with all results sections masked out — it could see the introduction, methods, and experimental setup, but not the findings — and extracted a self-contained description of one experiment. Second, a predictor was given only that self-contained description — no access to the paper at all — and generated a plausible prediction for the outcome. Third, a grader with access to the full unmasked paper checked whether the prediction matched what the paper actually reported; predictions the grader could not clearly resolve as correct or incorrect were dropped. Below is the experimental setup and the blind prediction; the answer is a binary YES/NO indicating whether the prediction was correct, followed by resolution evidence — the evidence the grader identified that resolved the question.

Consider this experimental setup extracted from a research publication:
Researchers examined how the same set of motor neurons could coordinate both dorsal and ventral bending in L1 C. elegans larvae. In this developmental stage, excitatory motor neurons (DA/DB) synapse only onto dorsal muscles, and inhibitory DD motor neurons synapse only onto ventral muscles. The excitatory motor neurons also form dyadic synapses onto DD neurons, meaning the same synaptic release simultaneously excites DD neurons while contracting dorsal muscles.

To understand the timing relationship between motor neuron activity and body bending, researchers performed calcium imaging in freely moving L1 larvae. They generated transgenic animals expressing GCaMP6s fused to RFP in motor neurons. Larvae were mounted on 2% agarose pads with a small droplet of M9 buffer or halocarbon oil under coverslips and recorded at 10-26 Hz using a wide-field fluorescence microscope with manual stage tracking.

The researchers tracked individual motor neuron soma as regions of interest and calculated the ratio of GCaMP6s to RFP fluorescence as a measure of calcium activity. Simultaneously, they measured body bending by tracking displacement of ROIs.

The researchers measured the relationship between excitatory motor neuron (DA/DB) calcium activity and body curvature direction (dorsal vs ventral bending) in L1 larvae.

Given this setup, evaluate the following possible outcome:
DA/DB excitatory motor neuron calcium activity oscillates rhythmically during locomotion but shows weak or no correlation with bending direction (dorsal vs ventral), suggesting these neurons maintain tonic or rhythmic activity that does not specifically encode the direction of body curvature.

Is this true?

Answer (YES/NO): NO